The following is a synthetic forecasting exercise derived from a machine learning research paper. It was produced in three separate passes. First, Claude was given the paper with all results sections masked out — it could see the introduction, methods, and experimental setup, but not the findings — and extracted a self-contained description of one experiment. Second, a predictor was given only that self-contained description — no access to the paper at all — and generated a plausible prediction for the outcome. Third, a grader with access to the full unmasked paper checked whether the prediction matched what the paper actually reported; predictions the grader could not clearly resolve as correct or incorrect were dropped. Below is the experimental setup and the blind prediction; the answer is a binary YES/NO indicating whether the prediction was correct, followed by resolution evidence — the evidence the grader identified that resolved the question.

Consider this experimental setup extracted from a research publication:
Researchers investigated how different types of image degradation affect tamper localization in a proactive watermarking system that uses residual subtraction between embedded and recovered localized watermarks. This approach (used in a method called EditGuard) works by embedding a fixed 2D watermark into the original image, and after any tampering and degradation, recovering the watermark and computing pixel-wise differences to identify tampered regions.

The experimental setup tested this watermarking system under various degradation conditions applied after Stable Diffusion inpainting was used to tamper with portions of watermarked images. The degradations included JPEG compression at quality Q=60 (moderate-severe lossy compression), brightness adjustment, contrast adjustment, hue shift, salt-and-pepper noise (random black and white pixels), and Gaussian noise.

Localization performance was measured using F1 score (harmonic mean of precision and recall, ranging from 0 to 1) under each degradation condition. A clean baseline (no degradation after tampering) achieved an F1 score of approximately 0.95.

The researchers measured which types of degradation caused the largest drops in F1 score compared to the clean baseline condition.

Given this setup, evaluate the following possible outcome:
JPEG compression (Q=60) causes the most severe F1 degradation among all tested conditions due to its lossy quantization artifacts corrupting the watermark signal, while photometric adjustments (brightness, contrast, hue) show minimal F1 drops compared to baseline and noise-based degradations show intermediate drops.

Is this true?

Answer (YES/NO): NO